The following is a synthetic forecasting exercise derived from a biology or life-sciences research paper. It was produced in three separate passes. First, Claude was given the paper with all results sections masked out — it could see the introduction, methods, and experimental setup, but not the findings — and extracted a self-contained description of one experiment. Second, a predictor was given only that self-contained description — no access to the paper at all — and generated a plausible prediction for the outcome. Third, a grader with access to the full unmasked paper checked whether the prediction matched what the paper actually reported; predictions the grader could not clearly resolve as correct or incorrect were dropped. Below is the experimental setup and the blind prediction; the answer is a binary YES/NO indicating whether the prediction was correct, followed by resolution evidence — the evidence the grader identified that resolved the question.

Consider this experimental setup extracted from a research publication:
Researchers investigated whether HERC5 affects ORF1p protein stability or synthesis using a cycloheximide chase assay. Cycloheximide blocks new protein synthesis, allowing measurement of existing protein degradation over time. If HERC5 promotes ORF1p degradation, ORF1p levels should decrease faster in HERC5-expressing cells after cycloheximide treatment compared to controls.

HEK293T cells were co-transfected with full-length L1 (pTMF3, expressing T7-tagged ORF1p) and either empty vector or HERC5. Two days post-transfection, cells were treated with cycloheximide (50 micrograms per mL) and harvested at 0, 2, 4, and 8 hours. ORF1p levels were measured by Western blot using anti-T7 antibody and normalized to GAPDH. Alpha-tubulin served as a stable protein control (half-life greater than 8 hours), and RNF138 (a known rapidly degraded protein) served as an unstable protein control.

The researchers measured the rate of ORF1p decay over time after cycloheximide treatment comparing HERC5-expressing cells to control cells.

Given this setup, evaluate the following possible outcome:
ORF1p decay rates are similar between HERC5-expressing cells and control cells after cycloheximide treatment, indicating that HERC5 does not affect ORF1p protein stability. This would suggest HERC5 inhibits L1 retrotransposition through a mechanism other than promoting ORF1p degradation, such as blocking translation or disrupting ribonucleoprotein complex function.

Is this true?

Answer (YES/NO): YES